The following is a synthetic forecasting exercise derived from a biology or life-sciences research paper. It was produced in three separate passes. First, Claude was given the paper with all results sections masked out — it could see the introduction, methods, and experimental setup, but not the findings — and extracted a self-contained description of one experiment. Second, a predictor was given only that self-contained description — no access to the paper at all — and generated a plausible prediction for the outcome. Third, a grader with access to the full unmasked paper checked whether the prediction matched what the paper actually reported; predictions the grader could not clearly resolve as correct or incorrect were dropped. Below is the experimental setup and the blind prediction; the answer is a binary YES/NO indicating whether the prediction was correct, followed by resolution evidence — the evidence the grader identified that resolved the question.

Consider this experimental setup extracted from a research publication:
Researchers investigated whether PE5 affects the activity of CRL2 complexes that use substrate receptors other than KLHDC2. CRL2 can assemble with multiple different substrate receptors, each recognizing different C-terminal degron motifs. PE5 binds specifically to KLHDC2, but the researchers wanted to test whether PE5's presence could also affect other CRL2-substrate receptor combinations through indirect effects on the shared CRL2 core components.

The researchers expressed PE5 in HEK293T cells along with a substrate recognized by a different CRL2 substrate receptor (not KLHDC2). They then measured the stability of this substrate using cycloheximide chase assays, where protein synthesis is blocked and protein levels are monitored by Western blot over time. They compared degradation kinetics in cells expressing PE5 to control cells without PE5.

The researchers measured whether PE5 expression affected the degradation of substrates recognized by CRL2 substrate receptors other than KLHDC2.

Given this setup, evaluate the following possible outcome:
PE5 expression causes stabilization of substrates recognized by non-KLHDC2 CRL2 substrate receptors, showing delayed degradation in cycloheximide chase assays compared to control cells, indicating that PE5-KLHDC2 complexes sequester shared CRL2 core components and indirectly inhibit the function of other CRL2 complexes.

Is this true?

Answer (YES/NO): NO